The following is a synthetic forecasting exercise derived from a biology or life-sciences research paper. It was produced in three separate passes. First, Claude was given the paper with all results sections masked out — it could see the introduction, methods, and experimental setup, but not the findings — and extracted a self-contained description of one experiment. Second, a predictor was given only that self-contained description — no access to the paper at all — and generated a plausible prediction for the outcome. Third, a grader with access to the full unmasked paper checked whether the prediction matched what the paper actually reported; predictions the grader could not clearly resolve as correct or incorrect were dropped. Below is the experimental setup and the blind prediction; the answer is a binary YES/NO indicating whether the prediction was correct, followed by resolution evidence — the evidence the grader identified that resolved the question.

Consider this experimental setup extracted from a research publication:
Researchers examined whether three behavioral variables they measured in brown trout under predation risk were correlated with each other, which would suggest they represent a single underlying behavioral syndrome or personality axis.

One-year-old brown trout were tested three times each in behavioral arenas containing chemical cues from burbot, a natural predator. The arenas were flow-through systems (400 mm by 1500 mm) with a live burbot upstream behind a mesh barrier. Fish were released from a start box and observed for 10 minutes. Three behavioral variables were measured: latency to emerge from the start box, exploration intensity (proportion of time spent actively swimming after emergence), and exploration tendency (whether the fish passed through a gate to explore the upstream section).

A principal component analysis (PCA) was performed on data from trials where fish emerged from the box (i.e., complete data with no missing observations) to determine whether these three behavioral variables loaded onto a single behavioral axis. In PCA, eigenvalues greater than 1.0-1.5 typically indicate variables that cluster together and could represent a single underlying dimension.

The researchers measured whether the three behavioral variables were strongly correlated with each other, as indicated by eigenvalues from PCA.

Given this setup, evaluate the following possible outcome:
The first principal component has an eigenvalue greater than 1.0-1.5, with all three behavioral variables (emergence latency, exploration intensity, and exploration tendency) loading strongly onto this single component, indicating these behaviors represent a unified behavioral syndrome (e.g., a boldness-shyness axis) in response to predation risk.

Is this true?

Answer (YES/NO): NO